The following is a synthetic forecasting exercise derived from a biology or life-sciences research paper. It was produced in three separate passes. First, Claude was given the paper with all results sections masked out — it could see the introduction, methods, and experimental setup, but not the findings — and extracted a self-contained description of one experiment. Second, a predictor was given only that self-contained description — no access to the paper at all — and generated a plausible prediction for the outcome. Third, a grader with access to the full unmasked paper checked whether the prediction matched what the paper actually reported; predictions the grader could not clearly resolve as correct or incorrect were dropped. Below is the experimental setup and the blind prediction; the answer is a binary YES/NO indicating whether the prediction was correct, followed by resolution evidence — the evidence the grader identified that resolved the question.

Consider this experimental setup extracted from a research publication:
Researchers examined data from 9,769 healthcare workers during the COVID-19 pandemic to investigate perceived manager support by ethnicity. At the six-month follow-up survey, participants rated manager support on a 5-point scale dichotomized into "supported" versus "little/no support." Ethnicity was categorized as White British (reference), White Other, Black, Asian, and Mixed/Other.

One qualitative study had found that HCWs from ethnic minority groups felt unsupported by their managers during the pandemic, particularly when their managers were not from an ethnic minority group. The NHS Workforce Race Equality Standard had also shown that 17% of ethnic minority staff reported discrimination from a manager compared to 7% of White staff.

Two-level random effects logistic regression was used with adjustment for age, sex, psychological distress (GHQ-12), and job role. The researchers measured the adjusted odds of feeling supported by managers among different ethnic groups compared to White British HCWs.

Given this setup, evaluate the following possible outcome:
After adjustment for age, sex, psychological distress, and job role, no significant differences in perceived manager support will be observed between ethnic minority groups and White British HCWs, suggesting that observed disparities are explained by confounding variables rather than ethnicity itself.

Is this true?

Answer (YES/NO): NO